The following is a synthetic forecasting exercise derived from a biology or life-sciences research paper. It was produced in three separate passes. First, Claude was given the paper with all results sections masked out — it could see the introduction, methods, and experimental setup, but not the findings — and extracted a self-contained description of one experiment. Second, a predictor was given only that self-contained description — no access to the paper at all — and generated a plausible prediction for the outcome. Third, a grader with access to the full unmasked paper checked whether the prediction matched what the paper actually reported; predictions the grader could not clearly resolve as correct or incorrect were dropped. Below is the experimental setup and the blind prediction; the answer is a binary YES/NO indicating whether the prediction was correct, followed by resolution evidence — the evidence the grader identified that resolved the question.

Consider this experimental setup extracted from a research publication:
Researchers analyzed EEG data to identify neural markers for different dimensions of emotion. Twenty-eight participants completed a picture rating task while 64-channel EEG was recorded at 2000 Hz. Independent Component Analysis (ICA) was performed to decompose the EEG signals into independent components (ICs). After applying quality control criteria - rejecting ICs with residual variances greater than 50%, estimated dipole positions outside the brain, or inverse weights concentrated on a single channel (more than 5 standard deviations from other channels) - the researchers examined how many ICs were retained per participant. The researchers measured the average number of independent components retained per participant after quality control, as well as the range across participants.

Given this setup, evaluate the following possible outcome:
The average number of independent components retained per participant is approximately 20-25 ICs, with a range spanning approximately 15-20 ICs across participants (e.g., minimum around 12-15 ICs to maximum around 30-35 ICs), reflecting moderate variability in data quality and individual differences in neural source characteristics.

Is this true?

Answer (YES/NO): NO